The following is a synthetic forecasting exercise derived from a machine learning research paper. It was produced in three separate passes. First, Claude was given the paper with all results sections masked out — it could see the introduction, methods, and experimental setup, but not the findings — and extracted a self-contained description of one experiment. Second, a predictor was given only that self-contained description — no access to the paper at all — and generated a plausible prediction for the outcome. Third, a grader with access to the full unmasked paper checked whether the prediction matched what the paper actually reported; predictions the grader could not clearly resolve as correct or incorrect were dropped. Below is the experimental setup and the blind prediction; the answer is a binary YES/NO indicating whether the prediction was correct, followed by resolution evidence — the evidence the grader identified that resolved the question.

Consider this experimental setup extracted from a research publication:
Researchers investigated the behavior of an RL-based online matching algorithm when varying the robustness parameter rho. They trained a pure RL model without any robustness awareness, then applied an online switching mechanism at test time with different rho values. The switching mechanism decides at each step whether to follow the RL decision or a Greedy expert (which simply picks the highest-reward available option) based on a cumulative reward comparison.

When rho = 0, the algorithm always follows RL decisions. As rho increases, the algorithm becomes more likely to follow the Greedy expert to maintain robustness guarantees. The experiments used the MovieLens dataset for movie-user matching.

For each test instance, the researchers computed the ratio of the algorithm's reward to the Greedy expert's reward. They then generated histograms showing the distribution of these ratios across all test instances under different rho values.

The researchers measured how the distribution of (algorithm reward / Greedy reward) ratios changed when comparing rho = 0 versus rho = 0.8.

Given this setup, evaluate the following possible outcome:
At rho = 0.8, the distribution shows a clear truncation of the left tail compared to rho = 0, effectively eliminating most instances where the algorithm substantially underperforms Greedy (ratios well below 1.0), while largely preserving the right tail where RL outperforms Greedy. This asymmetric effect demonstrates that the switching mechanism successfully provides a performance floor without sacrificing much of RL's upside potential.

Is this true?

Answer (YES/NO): NO